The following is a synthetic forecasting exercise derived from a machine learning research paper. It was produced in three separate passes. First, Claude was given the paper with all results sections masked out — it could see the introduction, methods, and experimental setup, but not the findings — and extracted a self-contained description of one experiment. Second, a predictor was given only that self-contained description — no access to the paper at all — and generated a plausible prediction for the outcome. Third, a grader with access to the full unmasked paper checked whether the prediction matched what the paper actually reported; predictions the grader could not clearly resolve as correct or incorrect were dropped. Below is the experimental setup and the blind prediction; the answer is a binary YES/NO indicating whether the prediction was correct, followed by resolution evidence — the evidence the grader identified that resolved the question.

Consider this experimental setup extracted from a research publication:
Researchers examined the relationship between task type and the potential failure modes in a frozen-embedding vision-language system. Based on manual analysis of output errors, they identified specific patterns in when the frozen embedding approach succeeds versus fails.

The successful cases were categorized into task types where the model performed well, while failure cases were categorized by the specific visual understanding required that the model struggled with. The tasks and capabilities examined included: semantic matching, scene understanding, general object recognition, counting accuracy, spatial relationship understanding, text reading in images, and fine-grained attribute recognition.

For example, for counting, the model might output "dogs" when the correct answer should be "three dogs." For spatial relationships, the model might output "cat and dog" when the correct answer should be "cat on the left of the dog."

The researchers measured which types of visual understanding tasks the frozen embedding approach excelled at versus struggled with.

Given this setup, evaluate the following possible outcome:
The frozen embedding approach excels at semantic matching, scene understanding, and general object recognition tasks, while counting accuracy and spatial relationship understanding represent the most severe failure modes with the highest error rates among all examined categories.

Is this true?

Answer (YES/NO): NO